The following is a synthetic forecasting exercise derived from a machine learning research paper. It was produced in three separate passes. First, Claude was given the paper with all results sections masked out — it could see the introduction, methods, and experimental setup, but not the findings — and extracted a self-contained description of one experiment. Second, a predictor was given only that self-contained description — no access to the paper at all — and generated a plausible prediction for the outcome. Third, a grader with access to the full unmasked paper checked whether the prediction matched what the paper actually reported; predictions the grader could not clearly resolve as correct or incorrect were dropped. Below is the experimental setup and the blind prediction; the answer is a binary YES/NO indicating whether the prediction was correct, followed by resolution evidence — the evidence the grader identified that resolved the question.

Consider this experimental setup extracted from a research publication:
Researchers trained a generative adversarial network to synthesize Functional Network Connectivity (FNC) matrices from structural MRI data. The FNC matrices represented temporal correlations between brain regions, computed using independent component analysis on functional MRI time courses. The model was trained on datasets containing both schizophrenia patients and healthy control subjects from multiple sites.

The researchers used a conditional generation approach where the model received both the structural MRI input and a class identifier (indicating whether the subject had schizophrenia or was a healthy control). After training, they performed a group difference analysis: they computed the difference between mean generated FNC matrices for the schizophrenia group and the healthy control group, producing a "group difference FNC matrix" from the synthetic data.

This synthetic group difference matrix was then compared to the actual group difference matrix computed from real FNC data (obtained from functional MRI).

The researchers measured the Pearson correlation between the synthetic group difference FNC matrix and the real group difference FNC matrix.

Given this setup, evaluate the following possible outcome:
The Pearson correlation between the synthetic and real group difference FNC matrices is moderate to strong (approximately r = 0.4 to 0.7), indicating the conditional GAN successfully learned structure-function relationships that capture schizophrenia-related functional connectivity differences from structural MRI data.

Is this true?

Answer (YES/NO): NO